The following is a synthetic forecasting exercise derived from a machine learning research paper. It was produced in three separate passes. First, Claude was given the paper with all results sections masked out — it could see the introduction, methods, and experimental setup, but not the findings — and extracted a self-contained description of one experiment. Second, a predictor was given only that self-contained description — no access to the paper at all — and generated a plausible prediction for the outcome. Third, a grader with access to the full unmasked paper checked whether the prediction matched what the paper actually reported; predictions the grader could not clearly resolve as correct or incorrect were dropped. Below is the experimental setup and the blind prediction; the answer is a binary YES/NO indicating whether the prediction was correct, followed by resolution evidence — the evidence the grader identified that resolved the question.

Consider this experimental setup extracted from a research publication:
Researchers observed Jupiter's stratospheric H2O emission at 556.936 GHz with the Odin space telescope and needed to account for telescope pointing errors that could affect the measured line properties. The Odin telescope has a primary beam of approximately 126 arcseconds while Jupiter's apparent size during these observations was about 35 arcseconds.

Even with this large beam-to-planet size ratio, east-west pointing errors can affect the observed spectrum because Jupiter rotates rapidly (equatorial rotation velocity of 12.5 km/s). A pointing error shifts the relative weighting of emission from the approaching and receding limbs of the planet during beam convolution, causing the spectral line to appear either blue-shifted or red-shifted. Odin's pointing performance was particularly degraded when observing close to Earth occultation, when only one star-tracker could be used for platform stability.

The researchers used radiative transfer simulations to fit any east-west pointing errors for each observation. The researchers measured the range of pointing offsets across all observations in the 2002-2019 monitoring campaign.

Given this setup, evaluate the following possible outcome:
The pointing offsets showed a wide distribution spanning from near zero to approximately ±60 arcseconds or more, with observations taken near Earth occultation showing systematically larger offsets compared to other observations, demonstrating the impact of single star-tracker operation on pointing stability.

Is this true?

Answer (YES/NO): NO